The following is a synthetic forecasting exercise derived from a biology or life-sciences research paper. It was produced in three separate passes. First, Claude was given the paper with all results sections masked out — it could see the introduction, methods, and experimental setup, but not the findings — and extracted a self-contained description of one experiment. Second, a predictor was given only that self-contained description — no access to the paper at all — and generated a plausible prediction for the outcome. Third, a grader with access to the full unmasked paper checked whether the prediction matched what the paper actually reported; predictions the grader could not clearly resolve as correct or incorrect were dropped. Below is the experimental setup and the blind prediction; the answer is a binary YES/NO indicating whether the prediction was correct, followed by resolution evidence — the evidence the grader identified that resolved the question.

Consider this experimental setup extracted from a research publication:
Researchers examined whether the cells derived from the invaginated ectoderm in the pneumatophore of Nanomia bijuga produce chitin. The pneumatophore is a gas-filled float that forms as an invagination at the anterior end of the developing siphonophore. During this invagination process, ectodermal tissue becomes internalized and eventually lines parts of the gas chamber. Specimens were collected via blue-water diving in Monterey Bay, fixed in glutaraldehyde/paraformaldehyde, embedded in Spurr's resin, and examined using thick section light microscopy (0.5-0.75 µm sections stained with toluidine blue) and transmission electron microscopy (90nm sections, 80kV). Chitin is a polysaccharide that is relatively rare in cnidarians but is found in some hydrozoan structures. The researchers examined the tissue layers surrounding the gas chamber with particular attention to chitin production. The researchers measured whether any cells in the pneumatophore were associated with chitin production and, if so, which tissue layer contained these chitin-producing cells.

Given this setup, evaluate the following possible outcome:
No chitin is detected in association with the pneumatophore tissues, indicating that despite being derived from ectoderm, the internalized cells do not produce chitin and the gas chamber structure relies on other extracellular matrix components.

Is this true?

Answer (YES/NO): NO